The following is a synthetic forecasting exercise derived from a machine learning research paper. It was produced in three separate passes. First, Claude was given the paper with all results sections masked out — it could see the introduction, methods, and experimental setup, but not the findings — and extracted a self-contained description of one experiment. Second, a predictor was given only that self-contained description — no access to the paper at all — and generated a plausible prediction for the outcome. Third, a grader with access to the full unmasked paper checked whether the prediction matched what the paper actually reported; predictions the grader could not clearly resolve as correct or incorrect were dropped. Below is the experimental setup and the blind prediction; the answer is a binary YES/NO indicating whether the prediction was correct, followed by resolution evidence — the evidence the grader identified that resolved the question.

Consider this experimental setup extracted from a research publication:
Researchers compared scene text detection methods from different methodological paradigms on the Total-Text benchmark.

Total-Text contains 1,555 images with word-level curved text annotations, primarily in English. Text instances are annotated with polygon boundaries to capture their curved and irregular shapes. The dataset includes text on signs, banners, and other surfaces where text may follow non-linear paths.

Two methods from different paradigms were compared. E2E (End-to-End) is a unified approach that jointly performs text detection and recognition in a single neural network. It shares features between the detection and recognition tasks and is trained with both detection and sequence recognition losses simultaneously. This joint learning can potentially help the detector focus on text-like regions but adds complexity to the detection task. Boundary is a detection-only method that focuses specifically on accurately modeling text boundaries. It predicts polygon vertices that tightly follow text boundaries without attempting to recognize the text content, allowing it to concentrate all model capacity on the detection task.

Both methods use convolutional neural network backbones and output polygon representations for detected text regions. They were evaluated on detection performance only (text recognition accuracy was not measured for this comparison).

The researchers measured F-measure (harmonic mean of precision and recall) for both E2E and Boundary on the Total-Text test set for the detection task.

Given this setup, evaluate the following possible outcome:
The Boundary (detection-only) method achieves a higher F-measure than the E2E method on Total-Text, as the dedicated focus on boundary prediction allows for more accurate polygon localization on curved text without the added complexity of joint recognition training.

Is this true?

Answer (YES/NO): YES